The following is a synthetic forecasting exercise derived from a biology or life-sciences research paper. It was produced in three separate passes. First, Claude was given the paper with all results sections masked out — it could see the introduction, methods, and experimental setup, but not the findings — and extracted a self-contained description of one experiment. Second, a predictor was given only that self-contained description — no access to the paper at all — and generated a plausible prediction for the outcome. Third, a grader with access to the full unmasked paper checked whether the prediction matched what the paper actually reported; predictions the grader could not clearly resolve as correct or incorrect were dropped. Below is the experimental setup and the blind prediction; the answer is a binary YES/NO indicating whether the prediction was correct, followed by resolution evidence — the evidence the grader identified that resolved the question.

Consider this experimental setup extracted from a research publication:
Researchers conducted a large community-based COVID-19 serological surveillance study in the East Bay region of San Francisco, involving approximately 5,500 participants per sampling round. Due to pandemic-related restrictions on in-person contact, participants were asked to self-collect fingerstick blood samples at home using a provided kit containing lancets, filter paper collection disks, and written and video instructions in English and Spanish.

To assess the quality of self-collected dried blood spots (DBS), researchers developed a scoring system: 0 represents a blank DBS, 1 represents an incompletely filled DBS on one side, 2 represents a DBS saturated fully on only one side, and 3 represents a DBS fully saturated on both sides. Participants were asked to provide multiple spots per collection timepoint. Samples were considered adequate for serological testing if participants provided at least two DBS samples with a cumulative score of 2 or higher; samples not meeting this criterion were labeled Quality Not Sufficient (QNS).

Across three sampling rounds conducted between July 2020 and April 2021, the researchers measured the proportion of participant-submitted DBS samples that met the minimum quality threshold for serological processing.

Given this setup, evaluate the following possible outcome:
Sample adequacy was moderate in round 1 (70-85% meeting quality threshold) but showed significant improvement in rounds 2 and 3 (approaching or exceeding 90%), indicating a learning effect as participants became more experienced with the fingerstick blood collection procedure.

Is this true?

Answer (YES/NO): YES